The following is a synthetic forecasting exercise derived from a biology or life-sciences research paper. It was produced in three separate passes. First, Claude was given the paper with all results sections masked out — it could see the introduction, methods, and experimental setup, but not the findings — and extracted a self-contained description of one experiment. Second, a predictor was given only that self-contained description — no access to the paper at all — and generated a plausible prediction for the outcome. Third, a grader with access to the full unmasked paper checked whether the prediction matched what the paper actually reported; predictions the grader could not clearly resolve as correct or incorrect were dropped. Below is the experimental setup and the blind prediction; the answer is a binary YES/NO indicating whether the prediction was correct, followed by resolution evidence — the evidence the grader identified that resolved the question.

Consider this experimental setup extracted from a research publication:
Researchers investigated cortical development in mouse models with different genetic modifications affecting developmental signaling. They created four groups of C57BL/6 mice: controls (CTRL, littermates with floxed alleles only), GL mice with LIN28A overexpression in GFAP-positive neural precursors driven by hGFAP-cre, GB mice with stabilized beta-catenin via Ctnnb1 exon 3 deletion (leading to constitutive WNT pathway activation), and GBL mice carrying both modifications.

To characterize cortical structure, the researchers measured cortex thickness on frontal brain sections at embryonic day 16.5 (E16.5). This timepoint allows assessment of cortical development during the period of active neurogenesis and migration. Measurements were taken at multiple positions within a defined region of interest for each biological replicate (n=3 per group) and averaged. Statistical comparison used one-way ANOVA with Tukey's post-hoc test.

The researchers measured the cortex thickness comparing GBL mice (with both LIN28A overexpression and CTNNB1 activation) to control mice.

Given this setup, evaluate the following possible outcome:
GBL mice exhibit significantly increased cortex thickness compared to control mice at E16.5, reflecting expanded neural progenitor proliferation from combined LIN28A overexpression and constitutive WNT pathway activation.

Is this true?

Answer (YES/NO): NO